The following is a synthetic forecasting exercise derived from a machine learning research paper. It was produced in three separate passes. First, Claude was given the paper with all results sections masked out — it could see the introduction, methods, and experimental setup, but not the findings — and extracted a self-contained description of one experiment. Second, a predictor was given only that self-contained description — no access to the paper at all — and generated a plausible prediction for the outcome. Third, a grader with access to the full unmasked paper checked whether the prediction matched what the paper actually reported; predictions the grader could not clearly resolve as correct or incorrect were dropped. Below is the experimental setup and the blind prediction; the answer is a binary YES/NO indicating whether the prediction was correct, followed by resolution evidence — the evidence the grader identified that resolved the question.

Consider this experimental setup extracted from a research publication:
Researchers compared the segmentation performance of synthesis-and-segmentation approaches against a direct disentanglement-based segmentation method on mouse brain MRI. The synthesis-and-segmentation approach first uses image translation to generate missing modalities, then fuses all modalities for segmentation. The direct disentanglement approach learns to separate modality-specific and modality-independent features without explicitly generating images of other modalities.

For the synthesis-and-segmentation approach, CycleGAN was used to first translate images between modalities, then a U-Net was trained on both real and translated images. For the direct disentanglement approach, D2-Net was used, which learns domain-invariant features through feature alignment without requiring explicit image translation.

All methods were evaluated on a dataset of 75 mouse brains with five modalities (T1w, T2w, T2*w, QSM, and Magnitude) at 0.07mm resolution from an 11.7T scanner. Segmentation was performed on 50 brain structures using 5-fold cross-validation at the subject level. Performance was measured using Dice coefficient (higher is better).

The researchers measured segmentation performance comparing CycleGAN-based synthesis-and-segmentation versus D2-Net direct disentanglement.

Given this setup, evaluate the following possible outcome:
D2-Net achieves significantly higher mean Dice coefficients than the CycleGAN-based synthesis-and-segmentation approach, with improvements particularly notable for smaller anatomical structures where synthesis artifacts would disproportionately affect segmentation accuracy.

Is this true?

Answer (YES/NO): NO